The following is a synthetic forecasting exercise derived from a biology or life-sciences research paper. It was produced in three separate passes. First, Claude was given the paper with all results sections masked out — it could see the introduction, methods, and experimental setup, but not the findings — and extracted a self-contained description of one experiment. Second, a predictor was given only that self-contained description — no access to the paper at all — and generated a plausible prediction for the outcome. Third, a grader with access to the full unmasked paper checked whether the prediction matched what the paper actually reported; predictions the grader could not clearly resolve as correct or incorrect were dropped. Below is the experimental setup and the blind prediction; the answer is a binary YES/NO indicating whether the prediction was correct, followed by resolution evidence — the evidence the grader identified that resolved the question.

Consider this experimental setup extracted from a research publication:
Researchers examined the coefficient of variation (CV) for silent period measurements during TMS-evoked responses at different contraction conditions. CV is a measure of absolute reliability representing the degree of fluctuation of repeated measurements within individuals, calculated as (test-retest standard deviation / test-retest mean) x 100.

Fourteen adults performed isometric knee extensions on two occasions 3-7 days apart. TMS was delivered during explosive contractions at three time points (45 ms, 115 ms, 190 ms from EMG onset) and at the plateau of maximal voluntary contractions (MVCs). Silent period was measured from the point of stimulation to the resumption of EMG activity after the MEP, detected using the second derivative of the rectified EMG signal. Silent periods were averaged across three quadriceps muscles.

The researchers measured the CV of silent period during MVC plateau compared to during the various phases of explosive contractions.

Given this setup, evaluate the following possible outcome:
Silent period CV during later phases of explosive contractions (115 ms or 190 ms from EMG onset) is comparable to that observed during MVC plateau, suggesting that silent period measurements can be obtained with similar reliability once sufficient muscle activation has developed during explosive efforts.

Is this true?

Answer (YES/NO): NO